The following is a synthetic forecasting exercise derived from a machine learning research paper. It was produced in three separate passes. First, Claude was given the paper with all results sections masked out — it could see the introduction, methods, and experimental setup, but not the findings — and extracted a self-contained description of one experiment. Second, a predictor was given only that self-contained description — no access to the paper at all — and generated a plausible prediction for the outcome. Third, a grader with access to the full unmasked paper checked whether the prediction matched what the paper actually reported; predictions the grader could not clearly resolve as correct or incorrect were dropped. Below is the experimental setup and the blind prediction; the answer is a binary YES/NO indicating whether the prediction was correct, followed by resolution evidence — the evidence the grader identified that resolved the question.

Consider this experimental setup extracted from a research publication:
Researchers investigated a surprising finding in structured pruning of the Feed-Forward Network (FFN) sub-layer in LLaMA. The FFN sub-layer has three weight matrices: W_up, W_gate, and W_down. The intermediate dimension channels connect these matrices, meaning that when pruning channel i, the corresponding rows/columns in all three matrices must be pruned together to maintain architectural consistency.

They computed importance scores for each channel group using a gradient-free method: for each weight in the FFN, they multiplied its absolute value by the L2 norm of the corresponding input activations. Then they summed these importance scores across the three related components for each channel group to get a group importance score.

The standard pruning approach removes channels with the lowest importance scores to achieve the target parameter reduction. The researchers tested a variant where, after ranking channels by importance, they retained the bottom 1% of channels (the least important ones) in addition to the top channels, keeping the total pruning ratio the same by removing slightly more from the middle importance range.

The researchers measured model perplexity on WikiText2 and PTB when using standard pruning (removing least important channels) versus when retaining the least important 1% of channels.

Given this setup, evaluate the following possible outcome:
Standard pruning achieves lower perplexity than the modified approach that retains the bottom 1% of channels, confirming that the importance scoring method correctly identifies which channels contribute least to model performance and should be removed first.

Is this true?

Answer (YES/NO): NO